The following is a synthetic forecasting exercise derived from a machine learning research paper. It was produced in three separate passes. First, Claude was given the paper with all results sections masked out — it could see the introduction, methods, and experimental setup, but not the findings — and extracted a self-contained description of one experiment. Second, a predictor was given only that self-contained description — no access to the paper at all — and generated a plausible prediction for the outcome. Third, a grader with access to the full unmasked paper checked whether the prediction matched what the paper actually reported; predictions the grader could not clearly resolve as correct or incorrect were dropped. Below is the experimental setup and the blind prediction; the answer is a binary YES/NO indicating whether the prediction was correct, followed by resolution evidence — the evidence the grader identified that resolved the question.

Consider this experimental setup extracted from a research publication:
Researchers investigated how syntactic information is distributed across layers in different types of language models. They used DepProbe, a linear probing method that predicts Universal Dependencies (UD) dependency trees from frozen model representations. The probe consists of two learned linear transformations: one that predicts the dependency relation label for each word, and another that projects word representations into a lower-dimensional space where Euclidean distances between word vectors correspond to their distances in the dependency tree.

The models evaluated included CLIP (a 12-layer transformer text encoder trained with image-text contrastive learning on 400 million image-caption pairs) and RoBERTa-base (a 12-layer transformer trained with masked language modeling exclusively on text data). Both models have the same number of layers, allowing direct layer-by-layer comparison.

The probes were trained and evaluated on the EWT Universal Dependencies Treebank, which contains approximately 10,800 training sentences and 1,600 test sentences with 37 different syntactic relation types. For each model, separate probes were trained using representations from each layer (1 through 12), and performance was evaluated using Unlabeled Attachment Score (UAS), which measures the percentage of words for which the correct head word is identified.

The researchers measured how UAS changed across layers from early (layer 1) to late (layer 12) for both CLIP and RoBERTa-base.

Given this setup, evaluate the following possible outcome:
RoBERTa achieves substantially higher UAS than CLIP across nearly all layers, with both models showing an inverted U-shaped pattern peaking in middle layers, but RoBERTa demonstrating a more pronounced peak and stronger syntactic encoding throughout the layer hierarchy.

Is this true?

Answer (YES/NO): NO